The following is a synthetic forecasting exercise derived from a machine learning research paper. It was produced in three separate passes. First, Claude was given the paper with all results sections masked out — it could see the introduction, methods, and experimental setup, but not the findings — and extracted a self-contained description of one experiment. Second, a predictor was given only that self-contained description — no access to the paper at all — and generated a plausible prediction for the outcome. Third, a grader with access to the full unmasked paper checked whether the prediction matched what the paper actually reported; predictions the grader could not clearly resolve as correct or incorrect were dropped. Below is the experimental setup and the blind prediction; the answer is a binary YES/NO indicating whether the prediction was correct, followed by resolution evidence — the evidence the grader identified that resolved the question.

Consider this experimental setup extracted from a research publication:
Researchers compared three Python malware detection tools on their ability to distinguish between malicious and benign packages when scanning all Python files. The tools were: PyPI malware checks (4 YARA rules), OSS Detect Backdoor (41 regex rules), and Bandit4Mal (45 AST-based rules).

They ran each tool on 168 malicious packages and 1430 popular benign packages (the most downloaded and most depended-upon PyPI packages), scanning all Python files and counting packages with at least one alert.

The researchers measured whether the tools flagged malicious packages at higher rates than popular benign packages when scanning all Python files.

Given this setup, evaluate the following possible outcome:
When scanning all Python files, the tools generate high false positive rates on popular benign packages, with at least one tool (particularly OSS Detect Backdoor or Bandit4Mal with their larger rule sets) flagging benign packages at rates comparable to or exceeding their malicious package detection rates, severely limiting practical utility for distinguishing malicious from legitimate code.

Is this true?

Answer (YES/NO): YES